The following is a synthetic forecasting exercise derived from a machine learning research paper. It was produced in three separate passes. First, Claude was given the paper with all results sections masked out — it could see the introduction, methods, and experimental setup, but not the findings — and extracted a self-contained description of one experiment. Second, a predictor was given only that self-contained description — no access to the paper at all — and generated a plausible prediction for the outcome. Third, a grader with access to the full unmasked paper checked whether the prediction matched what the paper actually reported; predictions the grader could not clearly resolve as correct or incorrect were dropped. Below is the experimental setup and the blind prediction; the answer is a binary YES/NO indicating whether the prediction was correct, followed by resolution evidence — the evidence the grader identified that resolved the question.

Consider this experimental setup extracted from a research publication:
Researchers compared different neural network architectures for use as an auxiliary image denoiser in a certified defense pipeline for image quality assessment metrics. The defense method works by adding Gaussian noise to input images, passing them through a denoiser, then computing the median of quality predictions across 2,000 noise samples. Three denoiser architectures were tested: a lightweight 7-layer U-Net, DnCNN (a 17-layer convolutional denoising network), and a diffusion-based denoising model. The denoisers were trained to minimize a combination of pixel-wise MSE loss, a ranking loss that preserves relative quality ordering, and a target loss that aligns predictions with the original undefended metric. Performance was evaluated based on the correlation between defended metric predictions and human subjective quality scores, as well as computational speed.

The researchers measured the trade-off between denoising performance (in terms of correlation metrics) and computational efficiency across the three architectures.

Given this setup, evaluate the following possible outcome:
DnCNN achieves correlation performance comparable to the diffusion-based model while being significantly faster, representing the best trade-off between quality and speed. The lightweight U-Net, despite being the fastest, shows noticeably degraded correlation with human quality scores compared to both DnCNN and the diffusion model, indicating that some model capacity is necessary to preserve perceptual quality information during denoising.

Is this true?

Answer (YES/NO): NO